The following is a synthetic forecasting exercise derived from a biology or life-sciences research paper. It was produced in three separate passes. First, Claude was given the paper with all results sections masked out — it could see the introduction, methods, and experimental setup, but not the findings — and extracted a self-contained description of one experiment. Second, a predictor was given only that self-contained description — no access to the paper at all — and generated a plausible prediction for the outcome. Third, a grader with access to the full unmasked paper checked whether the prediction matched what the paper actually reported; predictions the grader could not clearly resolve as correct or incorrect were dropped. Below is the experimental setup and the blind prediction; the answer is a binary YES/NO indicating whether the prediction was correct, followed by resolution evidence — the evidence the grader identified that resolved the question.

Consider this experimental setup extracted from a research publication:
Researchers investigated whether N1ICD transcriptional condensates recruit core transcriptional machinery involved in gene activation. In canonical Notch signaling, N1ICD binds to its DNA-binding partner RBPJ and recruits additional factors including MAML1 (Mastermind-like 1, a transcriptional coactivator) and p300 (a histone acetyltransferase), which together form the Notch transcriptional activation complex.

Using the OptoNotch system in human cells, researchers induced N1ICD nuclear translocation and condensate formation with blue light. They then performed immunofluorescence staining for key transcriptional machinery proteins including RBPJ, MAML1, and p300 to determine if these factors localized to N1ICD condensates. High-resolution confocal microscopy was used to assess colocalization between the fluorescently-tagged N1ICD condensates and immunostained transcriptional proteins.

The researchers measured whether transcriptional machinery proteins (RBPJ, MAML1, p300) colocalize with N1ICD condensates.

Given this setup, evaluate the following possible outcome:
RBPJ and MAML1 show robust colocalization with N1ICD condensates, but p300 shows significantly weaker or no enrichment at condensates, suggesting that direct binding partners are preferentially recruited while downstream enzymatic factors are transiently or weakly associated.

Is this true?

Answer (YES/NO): NO